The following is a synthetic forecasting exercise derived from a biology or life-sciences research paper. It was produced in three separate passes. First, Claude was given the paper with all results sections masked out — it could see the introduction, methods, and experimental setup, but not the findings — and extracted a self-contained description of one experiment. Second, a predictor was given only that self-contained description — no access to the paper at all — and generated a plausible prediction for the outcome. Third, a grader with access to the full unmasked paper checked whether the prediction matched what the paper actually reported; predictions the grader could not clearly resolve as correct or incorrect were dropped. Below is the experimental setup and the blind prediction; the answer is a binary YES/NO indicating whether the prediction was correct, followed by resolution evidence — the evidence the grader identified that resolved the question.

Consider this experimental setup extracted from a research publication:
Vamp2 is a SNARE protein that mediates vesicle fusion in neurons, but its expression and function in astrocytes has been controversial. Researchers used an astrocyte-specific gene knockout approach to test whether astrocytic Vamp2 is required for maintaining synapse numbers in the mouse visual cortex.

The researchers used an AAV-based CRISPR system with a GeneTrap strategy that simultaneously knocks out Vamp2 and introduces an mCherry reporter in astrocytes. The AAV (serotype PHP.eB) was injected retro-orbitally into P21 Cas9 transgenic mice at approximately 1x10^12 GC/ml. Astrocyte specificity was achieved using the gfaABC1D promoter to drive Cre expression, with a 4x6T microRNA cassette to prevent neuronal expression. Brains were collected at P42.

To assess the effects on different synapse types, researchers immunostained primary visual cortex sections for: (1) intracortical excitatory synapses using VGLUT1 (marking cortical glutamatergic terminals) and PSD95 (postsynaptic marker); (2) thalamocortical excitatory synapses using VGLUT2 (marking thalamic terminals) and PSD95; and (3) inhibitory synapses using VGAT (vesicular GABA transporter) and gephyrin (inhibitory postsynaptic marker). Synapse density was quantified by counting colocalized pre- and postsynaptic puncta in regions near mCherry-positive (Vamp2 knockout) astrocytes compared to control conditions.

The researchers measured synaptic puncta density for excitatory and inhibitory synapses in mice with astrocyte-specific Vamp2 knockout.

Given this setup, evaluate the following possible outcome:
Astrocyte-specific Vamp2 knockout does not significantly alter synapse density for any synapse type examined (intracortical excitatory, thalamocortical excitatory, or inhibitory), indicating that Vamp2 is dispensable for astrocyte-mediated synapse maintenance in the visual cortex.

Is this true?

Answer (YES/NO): NO